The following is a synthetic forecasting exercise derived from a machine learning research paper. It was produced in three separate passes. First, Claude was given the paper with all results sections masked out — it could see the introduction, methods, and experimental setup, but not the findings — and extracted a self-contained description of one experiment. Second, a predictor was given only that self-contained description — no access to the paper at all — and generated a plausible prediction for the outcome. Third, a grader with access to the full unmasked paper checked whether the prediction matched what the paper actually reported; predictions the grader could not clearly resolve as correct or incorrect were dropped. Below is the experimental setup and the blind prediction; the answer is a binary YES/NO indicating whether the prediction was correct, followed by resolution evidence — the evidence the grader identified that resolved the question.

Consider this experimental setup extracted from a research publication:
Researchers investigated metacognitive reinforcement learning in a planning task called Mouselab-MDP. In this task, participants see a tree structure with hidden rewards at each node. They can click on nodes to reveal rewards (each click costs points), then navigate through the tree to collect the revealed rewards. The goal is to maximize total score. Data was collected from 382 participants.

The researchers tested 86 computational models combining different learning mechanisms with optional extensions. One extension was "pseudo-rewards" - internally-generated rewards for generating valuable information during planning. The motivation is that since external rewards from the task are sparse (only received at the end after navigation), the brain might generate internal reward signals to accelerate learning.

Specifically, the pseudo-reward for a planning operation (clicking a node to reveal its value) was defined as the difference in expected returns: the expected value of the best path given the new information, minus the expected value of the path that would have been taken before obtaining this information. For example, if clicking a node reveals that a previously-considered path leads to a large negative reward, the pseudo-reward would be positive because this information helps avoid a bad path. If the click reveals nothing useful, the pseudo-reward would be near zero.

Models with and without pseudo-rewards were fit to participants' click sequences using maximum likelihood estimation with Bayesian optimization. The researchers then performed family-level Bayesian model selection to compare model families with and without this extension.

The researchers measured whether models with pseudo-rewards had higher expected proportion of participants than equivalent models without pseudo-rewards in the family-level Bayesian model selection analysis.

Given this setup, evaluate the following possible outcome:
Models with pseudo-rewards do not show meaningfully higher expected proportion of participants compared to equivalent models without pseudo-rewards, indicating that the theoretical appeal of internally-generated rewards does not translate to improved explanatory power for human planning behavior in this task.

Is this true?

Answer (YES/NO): YES